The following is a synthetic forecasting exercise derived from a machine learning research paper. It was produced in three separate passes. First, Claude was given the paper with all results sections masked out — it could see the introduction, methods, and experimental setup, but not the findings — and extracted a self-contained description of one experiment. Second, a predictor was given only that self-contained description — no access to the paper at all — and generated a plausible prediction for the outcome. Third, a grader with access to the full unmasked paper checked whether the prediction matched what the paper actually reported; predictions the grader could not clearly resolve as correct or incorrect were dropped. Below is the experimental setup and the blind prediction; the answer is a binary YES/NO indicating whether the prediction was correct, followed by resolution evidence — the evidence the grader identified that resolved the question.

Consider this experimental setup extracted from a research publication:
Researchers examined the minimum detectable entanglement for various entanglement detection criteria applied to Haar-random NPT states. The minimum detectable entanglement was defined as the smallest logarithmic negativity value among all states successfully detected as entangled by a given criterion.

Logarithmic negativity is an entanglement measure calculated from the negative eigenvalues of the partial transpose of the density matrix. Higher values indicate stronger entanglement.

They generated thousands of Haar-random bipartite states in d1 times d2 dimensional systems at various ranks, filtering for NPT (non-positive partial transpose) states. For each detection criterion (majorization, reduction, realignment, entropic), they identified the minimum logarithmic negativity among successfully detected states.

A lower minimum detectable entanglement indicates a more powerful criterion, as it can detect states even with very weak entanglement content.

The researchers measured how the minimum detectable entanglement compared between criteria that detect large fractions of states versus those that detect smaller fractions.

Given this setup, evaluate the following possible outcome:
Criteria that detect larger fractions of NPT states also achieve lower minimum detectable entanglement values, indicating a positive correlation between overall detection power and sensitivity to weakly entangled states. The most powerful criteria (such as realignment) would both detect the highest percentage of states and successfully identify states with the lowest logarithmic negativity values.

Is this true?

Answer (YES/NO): YES